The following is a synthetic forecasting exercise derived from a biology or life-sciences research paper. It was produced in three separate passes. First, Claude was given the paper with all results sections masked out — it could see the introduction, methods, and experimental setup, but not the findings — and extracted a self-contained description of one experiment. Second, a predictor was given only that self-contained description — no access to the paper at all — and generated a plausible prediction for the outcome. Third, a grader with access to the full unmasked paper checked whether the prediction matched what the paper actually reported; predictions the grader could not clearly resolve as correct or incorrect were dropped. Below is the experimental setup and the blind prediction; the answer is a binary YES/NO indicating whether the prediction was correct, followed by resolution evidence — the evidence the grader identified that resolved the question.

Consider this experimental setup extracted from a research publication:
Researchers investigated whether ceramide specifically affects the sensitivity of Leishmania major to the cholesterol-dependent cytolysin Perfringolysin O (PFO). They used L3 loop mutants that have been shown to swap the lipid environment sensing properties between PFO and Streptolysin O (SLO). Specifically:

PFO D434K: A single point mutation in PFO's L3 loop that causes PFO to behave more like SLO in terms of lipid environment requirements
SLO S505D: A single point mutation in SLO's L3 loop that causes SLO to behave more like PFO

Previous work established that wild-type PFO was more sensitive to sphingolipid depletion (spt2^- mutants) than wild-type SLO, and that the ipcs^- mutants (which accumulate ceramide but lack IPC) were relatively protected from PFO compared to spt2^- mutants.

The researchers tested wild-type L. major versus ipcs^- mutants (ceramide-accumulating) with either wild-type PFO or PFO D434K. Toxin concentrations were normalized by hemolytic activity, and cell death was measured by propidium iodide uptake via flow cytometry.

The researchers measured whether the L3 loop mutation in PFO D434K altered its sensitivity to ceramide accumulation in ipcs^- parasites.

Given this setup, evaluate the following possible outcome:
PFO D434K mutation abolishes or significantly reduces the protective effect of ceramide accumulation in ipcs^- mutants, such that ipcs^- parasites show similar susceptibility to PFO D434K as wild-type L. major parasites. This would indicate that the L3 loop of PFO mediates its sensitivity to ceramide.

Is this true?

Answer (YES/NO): NO